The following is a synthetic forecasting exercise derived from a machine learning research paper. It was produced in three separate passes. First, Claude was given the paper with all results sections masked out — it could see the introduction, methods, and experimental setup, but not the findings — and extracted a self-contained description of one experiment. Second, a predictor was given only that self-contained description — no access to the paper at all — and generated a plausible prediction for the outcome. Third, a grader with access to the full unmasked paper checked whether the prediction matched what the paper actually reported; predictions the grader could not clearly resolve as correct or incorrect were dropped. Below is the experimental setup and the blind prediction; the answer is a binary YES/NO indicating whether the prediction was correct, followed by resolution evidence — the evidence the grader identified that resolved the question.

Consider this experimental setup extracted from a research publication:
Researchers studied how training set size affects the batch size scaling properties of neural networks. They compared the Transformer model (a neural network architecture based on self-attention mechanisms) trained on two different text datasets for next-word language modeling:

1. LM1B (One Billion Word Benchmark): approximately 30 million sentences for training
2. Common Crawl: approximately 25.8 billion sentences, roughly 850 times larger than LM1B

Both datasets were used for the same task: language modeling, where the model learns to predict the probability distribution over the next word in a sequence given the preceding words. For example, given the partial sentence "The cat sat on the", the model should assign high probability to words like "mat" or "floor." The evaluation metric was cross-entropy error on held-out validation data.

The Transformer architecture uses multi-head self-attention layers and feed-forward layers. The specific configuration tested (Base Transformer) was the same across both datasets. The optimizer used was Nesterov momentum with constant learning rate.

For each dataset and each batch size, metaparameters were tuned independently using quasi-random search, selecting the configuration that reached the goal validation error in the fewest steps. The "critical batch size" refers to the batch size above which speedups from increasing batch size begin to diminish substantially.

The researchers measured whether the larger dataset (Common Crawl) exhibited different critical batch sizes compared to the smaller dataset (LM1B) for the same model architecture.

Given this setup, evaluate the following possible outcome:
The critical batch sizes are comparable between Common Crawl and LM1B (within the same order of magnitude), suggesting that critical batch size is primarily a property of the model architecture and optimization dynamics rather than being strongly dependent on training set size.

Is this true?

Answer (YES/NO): YES